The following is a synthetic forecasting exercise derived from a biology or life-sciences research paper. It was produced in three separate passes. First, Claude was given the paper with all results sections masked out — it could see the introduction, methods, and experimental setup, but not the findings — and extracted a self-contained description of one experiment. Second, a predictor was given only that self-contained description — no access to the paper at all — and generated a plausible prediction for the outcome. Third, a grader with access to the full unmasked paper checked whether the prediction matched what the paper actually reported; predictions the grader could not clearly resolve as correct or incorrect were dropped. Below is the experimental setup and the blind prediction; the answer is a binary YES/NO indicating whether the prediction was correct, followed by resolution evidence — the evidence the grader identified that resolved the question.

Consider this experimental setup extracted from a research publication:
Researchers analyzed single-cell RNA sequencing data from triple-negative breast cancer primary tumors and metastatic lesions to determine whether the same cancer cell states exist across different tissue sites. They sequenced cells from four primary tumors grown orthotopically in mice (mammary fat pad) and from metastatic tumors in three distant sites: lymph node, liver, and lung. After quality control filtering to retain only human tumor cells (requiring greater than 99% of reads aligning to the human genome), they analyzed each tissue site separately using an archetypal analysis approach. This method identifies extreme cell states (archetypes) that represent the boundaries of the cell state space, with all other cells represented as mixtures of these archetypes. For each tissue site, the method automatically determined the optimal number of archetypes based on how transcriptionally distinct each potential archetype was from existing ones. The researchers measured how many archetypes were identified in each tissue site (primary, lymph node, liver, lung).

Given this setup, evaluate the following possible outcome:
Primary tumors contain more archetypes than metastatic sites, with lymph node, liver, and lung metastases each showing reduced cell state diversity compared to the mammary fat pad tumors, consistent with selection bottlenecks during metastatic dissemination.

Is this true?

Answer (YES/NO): NO